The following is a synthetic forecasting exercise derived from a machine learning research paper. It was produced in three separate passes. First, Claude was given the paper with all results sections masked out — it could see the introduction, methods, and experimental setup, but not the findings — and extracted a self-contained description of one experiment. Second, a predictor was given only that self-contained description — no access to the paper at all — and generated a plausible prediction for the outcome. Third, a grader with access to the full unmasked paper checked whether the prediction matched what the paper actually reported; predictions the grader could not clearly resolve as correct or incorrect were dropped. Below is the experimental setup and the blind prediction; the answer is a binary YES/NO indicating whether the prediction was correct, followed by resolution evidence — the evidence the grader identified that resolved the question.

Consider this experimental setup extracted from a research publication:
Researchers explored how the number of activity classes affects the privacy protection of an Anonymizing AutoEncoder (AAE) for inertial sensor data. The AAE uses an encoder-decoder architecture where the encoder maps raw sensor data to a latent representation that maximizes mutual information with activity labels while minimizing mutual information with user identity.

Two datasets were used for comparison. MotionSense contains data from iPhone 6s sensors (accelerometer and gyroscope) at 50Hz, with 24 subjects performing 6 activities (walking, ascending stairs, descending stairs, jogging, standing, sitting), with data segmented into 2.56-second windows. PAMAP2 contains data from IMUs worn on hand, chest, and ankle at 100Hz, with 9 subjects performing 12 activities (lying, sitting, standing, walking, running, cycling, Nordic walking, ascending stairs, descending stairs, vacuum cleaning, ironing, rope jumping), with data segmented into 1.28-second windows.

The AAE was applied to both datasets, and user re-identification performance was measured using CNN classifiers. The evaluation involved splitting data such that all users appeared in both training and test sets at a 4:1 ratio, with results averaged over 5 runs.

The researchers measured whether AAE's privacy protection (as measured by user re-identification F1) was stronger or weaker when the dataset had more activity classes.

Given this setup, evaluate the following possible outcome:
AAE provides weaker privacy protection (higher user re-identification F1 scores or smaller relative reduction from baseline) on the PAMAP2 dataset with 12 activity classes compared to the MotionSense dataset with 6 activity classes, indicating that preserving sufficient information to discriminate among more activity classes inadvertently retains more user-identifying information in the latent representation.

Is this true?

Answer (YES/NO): NO